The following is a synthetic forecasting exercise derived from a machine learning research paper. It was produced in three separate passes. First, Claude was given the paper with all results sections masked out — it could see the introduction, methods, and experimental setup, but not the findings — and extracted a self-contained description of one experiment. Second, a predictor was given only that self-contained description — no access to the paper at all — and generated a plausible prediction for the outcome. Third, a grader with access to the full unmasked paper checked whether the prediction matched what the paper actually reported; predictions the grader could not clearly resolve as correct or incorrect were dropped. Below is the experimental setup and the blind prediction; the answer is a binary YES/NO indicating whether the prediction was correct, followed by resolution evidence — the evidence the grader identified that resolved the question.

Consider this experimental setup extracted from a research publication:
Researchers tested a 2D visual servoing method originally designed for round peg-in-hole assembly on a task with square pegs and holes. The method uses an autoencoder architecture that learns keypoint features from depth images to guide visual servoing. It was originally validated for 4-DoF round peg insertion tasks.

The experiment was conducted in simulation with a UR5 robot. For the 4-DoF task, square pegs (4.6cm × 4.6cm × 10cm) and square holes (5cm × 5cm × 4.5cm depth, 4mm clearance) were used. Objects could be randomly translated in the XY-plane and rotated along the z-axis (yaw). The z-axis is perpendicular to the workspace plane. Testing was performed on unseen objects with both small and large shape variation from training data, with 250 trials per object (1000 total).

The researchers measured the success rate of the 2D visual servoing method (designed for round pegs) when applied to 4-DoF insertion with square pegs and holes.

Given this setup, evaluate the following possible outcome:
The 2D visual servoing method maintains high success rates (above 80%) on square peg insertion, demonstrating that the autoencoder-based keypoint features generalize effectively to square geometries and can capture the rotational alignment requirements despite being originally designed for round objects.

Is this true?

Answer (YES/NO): NO